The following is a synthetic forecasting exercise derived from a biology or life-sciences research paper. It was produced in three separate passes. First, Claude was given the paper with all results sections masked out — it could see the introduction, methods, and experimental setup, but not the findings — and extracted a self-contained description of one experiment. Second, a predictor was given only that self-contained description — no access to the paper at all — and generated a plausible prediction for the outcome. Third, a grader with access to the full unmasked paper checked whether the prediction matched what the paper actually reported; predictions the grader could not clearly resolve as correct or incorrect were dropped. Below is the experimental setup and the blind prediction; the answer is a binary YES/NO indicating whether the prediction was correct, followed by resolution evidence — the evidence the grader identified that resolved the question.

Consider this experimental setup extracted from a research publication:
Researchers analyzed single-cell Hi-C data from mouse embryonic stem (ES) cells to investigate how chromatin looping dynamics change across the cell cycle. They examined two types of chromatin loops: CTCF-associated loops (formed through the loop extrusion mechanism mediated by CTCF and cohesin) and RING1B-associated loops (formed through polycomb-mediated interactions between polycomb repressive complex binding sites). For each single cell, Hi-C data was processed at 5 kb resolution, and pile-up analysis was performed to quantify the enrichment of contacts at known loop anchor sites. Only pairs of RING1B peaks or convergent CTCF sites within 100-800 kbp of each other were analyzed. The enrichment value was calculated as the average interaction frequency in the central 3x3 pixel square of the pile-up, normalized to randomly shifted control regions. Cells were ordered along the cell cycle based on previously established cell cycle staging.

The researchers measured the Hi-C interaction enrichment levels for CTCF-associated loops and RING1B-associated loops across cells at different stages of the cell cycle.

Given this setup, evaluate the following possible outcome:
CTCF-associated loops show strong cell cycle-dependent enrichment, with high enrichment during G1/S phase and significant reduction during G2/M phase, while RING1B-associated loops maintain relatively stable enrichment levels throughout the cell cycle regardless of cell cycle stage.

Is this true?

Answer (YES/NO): NO